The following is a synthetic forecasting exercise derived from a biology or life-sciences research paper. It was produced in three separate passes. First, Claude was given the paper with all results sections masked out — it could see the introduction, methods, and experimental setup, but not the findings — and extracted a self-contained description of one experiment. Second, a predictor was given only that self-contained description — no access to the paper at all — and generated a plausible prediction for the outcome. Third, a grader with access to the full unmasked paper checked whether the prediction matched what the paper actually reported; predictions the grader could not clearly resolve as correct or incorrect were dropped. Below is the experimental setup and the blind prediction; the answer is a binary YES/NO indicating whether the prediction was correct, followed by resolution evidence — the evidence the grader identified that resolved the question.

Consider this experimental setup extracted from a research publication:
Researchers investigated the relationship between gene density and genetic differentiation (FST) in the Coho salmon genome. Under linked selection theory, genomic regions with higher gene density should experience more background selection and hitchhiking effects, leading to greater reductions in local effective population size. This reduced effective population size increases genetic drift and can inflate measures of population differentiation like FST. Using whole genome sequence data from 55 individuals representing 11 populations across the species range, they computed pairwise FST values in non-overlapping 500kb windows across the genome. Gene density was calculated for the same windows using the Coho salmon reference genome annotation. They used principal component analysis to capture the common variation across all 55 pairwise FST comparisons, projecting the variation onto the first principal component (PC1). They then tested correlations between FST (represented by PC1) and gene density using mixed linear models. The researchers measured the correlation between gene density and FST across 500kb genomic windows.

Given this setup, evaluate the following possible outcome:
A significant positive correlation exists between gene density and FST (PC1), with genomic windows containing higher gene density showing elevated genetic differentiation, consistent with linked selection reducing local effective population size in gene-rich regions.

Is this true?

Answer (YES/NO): NO